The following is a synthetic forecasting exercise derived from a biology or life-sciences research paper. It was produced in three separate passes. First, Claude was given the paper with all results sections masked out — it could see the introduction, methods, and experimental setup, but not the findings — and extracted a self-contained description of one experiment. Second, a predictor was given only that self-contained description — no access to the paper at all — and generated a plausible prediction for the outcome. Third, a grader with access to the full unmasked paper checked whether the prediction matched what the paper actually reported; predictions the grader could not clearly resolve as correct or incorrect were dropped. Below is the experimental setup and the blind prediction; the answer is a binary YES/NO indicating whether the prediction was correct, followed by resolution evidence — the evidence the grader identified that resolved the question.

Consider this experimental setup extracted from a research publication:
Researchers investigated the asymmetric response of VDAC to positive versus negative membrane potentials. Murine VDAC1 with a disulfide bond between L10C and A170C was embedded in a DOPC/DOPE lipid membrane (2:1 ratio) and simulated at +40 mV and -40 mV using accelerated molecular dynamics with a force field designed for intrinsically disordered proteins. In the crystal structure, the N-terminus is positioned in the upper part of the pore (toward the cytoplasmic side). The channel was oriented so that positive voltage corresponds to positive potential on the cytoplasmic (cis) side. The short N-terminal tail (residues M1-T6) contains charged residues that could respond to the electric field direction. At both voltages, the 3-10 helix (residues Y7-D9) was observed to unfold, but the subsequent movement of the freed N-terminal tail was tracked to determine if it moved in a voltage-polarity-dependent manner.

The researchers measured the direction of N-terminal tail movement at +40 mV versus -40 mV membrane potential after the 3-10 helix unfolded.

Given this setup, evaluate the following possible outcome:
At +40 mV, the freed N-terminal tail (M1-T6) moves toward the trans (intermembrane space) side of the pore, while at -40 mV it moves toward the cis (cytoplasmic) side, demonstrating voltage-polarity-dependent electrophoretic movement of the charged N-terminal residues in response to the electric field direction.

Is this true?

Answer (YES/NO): NO